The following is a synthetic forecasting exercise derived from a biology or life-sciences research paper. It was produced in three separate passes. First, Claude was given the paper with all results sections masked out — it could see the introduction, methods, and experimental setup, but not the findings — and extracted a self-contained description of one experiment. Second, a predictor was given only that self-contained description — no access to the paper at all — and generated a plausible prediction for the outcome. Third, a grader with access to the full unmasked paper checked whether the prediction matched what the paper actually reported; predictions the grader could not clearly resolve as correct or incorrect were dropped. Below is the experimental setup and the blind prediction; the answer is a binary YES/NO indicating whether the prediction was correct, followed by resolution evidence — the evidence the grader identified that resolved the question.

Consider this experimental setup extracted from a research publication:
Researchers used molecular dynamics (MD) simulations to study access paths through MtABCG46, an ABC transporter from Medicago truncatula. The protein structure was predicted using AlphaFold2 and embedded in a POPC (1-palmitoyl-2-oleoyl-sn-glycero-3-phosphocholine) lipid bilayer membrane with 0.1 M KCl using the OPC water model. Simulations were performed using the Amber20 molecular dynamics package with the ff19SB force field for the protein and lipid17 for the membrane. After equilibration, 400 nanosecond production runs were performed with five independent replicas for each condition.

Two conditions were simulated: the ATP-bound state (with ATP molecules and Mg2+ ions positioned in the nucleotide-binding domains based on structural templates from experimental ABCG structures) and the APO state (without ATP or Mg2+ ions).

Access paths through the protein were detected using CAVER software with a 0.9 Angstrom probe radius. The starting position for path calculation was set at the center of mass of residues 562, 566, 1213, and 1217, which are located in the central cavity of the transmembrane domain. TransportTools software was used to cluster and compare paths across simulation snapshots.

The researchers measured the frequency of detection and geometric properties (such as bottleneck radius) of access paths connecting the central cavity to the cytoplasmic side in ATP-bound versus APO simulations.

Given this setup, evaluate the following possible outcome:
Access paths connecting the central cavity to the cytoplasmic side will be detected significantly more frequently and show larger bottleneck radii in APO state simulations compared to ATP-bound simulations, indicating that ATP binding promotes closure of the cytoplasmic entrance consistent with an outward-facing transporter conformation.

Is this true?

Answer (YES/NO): NO